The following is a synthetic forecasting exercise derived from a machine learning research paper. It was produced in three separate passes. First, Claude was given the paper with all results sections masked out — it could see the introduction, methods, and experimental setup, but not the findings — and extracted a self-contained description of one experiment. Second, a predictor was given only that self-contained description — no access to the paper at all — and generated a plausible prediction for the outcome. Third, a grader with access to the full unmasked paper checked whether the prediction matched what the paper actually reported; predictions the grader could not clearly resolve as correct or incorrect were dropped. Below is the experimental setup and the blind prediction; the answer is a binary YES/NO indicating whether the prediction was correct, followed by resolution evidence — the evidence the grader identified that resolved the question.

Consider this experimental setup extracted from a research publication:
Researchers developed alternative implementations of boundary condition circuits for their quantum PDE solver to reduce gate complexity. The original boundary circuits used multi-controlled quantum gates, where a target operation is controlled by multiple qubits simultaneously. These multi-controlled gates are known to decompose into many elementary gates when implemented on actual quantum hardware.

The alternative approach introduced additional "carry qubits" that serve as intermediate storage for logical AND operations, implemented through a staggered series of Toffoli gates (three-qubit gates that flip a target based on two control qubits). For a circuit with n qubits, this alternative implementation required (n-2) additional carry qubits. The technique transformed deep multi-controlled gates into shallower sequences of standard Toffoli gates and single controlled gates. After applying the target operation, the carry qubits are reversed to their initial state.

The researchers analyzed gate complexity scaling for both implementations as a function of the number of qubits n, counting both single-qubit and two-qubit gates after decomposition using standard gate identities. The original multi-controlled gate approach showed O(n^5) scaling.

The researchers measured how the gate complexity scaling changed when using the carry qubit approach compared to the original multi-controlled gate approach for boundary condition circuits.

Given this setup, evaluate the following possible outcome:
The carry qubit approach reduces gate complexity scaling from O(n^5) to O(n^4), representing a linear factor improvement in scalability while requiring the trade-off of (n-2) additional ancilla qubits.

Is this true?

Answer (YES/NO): NO